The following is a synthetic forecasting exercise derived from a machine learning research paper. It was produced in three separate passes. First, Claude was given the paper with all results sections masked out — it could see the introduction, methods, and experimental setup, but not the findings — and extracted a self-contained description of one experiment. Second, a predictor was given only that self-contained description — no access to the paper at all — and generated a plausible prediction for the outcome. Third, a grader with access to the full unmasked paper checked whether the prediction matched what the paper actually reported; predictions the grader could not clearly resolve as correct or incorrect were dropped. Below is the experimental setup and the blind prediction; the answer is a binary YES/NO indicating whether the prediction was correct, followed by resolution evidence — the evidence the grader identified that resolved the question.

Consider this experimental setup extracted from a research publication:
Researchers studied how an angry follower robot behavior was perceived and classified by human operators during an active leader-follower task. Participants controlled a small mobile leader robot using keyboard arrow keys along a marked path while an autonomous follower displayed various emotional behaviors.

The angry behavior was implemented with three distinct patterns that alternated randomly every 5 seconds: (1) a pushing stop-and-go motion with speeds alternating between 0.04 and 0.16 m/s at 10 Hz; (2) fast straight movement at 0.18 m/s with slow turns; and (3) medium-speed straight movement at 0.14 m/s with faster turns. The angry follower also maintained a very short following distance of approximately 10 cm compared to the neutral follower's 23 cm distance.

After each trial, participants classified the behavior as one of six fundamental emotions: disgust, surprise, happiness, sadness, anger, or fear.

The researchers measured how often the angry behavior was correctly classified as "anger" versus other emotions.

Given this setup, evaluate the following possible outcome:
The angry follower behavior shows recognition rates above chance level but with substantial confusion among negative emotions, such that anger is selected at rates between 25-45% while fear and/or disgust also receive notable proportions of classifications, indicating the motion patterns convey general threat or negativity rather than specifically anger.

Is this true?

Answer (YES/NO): NO